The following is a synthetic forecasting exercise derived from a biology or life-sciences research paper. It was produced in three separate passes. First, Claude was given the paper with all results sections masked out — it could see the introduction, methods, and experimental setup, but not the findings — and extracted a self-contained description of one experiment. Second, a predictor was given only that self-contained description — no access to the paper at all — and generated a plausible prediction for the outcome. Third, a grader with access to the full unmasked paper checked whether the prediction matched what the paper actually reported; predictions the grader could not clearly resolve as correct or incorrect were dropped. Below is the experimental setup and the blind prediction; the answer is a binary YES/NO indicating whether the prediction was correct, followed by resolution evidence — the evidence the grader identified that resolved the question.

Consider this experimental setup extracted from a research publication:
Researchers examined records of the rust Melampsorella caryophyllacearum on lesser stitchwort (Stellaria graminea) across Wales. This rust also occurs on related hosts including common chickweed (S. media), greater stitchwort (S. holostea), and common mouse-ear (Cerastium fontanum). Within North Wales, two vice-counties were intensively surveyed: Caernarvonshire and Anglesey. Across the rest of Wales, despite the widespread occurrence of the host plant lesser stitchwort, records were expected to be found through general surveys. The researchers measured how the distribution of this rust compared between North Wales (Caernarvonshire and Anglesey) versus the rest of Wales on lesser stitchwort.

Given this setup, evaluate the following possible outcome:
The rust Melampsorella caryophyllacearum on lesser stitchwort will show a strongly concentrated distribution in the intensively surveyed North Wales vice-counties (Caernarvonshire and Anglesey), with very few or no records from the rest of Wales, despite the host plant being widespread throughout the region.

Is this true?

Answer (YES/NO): YES